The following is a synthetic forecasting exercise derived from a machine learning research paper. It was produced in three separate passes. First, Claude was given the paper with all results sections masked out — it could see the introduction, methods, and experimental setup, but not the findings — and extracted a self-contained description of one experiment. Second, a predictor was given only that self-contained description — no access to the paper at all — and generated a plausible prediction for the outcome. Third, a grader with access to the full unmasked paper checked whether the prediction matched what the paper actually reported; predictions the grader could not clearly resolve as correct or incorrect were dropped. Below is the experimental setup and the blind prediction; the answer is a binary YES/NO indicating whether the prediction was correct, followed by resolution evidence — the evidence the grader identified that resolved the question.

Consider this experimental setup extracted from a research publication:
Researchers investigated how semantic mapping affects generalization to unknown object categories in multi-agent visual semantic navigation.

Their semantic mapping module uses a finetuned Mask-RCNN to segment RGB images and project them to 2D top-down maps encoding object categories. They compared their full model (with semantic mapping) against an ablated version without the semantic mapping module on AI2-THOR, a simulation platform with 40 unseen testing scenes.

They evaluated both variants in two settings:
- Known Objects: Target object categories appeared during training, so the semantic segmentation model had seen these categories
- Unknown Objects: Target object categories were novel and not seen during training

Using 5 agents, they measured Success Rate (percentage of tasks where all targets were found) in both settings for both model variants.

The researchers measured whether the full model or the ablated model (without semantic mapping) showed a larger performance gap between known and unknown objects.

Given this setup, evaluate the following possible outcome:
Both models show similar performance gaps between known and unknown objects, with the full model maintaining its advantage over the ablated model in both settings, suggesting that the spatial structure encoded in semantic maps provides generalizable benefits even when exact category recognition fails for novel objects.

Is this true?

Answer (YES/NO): NO